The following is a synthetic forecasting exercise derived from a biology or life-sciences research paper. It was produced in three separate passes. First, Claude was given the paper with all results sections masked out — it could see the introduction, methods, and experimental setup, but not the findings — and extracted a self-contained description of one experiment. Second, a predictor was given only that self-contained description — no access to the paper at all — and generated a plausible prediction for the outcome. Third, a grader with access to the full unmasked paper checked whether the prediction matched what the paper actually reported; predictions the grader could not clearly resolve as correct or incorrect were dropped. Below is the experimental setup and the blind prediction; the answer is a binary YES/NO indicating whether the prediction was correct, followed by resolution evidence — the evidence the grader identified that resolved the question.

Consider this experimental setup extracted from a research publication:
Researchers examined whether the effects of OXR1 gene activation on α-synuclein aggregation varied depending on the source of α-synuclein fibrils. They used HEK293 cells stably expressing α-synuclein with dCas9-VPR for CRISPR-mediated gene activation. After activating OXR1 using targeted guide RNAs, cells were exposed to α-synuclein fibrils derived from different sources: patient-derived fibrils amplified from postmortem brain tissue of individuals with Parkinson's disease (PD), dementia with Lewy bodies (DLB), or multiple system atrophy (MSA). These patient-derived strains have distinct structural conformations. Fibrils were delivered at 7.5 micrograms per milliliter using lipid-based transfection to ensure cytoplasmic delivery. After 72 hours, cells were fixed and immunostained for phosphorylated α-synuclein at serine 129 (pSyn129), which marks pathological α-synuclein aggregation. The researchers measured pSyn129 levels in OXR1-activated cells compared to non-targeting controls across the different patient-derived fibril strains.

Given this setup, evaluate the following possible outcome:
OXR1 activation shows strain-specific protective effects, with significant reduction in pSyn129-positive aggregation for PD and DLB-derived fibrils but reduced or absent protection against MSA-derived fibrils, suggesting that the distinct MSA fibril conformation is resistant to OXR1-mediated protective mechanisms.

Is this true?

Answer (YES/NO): NO